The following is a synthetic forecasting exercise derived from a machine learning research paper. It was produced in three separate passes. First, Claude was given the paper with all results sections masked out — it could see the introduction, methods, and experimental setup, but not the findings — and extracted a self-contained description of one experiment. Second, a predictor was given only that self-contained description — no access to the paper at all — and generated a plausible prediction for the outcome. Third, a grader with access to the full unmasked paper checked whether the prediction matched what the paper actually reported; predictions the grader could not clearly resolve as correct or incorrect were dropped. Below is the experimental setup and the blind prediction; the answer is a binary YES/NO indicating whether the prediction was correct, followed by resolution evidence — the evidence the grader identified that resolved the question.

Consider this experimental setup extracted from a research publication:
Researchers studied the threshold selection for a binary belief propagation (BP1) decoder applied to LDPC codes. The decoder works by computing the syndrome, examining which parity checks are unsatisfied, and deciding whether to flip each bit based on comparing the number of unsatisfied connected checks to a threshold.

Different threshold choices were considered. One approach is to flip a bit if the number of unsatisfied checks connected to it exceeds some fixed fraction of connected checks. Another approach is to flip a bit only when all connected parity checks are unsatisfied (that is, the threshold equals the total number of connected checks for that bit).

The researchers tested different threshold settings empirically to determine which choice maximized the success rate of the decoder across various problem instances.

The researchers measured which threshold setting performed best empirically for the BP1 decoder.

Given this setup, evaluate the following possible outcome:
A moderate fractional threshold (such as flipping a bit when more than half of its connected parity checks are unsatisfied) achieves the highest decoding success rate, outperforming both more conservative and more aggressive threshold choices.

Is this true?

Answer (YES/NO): NO